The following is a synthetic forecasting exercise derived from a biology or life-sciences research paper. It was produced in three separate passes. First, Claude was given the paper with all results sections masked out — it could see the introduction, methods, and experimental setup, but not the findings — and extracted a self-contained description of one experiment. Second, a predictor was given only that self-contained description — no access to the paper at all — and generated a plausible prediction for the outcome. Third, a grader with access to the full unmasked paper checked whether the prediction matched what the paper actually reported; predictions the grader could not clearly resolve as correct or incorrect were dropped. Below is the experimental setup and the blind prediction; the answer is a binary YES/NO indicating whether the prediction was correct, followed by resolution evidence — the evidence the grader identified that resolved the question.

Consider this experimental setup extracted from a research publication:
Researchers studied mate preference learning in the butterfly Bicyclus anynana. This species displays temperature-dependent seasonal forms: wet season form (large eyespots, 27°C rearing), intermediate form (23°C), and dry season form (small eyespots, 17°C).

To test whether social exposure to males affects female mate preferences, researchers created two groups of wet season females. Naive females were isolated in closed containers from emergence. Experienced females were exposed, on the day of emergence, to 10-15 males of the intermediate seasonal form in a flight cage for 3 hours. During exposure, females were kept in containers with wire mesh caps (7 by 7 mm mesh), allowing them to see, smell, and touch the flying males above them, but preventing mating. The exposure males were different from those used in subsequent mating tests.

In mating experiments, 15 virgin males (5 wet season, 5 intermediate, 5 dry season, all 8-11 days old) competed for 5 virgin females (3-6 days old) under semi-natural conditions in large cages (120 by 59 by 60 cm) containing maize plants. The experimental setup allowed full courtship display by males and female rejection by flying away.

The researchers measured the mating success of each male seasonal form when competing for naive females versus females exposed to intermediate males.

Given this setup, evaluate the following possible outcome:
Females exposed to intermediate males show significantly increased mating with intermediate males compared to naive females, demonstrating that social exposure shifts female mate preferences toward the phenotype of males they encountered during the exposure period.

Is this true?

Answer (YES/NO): YES